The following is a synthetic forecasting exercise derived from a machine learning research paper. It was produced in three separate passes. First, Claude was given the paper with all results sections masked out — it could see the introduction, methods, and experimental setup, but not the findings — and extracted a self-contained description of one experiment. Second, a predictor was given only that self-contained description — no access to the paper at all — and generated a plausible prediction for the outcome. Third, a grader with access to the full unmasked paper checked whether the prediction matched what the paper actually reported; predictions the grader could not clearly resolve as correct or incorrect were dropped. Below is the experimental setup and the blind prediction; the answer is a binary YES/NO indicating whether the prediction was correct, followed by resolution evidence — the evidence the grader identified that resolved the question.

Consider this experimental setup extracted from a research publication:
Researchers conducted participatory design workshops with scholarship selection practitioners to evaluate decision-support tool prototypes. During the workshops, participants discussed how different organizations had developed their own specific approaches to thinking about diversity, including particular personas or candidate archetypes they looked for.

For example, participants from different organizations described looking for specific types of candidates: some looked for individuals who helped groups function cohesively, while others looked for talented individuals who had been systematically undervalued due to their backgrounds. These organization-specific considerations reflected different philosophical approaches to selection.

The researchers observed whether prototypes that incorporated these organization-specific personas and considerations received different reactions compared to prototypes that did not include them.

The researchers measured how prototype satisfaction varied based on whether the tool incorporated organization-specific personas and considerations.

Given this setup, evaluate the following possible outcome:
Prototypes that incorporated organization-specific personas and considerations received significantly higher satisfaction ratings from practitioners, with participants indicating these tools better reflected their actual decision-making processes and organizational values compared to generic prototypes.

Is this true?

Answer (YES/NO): YES